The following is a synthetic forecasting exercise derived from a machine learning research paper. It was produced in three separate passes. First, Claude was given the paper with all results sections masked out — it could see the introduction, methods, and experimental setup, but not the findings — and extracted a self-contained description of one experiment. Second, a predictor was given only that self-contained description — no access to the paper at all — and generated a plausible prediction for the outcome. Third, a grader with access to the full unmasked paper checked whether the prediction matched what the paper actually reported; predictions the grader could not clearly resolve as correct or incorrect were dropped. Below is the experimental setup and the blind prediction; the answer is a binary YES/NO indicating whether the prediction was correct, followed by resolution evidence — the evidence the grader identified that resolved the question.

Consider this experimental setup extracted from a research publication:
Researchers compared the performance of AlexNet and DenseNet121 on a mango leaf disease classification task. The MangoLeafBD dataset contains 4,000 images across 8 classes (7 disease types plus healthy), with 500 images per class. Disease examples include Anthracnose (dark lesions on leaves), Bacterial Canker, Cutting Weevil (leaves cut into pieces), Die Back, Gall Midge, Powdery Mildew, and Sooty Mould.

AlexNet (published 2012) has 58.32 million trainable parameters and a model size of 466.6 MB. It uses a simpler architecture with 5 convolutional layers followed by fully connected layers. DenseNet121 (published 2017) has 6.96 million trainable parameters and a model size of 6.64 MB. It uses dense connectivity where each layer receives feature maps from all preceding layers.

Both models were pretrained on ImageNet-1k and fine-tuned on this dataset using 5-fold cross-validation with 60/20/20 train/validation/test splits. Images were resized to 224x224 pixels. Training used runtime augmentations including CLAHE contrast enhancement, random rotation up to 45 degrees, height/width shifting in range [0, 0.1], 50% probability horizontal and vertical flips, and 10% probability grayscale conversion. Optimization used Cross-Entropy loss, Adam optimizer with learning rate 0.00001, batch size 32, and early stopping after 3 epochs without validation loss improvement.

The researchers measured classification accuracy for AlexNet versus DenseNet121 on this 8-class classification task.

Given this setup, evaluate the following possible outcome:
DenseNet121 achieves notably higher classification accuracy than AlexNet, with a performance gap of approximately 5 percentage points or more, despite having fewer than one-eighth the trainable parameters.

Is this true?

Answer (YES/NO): NO